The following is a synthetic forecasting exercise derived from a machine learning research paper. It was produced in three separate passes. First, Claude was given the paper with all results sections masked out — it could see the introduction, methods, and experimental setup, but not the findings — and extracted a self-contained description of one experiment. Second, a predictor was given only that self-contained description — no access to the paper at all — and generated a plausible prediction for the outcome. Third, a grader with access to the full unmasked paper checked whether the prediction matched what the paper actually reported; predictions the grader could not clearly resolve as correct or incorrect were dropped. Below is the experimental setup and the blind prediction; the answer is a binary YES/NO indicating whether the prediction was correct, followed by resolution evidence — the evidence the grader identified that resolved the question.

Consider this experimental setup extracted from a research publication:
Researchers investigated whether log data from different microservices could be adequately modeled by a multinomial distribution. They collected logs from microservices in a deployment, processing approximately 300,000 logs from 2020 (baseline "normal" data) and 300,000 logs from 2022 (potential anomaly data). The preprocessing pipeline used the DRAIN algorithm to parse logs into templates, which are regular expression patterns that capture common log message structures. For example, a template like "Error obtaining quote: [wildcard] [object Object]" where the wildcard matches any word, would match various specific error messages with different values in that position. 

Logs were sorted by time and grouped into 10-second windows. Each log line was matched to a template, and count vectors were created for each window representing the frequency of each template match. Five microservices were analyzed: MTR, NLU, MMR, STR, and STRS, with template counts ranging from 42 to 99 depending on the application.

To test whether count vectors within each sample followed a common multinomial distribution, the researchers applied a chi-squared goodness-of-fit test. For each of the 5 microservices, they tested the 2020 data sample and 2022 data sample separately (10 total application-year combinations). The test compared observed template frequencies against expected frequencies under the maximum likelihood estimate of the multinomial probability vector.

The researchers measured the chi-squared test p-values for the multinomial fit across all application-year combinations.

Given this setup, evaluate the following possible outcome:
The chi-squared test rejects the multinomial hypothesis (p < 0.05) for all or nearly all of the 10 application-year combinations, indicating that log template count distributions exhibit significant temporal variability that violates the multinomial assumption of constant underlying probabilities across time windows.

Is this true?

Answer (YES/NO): NO